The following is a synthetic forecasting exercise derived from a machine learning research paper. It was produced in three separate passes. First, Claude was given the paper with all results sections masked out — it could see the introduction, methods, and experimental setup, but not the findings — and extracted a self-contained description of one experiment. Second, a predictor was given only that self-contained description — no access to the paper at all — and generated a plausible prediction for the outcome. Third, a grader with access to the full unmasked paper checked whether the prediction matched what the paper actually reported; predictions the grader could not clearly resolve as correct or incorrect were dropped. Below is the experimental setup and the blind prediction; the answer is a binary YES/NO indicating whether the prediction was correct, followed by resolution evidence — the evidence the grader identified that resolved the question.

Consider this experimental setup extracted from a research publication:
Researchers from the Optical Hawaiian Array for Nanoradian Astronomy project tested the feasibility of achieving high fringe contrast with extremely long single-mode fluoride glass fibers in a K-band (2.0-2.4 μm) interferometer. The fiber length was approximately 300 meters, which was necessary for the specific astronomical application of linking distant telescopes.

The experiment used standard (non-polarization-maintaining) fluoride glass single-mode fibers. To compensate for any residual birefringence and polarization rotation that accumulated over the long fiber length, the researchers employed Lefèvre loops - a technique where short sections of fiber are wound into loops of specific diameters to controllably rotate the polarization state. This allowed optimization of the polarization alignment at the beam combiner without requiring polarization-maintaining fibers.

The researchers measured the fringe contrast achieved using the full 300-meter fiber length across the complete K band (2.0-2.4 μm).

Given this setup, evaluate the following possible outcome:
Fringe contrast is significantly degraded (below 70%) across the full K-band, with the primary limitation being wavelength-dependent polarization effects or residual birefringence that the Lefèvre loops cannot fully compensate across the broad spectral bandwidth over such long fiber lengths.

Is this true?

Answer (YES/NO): NO